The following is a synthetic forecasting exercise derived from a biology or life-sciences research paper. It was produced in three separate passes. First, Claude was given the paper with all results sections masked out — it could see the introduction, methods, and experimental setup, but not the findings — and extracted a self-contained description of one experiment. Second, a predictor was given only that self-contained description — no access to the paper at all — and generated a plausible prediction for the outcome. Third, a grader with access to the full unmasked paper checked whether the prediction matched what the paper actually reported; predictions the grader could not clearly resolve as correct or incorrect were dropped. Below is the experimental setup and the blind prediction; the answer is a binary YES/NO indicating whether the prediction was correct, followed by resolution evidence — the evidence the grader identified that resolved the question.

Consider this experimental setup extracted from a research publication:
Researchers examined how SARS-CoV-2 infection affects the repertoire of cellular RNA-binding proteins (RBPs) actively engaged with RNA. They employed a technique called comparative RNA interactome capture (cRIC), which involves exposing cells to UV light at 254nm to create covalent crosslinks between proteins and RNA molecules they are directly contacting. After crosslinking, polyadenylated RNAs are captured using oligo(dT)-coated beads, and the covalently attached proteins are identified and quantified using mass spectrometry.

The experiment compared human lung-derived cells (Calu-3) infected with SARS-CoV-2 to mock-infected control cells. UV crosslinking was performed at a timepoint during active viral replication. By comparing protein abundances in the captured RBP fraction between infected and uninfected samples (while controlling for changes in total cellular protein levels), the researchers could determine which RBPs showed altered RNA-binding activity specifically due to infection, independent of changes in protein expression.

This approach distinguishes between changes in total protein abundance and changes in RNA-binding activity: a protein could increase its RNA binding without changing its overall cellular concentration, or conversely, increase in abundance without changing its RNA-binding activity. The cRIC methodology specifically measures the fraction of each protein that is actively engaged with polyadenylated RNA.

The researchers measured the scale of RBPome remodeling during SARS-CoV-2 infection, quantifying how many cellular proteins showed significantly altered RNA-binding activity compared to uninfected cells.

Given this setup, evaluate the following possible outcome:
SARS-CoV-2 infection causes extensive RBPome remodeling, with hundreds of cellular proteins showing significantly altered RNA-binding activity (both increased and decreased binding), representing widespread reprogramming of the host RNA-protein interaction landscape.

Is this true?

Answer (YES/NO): YES